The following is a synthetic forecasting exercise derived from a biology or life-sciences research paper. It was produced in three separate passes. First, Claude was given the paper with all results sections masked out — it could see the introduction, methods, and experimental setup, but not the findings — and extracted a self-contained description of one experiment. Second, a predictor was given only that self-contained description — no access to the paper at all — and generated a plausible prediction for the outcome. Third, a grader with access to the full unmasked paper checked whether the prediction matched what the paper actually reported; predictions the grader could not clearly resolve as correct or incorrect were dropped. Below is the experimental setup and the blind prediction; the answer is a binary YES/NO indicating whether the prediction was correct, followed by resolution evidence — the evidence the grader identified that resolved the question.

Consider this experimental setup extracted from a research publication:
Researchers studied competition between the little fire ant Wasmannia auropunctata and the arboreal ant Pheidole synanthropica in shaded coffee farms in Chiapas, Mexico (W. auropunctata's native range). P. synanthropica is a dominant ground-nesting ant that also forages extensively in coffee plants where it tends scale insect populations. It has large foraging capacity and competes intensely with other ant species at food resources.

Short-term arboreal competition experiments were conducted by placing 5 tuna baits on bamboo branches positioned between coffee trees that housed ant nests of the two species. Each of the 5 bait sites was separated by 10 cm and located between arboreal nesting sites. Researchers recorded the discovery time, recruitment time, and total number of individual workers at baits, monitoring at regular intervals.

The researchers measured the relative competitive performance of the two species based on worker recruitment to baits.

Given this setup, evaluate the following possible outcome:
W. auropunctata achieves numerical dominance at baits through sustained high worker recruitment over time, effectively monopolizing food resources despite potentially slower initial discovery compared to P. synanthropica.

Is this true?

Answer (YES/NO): NO